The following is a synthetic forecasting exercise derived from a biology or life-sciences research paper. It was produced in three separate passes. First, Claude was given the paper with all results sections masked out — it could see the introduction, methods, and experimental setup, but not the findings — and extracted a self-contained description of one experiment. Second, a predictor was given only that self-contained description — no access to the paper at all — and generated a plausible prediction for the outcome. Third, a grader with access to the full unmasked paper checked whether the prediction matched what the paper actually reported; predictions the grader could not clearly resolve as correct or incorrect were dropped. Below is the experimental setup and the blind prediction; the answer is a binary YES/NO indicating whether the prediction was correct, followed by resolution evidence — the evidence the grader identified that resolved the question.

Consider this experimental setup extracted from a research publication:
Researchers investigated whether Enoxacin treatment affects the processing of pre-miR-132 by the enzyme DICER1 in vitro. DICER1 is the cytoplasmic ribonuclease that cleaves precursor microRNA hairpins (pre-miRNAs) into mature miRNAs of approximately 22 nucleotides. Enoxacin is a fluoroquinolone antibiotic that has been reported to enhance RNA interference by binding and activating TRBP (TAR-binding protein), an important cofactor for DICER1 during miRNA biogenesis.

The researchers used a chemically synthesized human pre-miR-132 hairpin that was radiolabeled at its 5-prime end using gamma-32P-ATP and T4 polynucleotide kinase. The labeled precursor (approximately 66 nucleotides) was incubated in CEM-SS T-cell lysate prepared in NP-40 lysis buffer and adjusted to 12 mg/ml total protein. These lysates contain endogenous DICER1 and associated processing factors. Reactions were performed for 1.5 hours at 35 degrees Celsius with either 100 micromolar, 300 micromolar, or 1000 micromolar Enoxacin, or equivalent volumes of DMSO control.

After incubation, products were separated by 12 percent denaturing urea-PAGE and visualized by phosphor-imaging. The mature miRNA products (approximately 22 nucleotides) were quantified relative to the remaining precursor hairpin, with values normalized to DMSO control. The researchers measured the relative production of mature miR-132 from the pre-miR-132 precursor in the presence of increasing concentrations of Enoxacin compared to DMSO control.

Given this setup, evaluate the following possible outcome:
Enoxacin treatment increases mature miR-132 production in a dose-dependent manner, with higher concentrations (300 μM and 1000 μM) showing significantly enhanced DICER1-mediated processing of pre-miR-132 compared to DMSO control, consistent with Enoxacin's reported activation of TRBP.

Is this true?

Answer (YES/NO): NO